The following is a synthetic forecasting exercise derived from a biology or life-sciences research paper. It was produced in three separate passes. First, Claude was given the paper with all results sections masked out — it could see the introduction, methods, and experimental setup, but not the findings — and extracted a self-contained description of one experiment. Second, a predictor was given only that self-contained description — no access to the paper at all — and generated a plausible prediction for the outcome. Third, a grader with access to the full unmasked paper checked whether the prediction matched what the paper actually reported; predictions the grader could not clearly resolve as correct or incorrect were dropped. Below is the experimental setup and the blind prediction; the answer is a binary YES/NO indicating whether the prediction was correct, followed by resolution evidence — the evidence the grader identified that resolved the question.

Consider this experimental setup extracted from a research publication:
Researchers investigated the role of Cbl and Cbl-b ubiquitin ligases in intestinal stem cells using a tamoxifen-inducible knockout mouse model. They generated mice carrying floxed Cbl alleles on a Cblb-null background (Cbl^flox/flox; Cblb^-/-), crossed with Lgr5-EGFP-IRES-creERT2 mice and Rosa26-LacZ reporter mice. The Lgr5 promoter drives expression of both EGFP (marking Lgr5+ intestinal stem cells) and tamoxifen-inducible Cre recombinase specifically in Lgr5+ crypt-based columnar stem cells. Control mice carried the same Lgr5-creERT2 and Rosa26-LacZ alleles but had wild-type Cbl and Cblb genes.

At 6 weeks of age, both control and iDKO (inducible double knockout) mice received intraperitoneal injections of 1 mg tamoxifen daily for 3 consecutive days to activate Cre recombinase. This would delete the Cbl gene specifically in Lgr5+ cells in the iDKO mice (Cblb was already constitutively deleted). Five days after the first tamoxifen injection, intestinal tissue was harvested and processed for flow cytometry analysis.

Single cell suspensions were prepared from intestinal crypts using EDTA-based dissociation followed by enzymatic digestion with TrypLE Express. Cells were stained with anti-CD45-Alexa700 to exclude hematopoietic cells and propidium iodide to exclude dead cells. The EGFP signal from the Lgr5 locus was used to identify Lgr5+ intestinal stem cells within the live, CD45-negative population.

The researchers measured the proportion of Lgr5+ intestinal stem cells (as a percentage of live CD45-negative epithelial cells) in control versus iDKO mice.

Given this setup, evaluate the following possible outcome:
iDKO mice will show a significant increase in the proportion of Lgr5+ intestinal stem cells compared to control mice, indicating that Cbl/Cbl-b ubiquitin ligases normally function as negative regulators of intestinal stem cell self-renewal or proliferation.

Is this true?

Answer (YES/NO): NO